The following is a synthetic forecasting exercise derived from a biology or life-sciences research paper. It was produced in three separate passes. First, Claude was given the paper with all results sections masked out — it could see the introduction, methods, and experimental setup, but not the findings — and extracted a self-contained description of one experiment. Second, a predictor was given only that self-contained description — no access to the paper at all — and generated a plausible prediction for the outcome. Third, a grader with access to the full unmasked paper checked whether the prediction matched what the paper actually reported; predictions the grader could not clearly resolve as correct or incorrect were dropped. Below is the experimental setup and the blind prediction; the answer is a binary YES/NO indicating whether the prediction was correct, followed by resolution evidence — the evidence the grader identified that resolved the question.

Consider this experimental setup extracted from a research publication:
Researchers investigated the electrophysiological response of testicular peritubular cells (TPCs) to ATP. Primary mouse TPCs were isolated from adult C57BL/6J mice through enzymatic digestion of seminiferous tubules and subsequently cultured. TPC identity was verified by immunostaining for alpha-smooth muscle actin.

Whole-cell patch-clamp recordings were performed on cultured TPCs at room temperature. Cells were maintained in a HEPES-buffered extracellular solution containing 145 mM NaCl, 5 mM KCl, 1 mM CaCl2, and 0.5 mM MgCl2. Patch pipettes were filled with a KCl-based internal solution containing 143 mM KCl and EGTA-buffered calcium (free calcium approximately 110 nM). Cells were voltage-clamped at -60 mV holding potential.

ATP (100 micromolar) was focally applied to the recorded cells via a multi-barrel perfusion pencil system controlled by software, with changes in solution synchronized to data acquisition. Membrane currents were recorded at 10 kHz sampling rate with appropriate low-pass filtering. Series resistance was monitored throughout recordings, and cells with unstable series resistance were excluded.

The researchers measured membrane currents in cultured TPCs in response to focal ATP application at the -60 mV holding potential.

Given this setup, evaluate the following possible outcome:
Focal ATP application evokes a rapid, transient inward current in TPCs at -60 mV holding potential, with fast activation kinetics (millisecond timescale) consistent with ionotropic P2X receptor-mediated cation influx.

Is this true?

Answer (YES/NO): YES